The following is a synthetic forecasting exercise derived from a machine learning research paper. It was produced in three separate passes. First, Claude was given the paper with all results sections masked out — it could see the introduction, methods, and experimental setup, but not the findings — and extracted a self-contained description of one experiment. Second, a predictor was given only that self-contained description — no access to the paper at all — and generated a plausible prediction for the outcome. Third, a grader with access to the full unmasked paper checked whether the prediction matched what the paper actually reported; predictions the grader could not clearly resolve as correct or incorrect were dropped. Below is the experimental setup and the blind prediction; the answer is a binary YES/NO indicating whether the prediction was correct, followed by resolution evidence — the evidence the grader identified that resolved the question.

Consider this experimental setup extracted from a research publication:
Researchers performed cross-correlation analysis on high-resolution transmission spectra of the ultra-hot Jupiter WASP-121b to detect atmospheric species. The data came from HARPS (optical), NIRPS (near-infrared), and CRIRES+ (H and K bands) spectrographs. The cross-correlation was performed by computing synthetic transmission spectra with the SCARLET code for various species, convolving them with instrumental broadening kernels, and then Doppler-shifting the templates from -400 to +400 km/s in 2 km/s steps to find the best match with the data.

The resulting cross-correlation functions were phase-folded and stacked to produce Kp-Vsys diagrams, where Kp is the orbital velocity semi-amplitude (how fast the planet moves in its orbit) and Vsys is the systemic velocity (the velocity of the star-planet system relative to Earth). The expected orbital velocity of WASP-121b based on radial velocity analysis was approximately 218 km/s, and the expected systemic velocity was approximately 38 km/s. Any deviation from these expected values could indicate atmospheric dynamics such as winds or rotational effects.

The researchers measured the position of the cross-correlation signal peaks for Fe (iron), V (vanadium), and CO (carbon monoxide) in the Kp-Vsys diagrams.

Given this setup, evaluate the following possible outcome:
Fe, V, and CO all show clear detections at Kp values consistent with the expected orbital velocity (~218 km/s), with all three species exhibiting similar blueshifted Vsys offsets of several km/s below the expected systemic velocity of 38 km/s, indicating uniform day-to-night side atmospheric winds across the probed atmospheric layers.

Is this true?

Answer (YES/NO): NO